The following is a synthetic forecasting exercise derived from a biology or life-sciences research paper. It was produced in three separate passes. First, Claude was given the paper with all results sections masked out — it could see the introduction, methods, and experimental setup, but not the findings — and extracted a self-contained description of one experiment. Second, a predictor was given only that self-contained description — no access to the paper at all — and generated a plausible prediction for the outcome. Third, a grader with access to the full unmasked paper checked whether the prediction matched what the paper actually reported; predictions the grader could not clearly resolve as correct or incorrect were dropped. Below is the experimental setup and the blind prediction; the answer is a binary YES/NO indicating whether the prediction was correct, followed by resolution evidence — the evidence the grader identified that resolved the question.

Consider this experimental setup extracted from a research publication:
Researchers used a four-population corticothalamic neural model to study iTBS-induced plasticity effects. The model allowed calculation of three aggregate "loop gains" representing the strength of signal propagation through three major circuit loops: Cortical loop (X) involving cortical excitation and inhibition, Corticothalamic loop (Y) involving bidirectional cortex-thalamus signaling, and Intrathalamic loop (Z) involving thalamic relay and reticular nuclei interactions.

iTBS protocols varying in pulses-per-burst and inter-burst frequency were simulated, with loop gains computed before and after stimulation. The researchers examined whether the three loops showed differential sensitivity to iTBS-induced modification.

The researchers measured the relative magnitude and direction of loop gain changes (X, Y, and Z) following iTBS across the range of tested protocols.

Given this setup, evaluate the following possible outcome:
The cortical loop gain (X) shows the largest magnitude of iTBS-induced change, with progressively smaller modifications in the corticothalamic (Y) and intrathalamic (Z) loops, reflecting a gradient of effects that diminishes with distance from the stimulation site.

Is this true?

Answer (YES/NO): NO